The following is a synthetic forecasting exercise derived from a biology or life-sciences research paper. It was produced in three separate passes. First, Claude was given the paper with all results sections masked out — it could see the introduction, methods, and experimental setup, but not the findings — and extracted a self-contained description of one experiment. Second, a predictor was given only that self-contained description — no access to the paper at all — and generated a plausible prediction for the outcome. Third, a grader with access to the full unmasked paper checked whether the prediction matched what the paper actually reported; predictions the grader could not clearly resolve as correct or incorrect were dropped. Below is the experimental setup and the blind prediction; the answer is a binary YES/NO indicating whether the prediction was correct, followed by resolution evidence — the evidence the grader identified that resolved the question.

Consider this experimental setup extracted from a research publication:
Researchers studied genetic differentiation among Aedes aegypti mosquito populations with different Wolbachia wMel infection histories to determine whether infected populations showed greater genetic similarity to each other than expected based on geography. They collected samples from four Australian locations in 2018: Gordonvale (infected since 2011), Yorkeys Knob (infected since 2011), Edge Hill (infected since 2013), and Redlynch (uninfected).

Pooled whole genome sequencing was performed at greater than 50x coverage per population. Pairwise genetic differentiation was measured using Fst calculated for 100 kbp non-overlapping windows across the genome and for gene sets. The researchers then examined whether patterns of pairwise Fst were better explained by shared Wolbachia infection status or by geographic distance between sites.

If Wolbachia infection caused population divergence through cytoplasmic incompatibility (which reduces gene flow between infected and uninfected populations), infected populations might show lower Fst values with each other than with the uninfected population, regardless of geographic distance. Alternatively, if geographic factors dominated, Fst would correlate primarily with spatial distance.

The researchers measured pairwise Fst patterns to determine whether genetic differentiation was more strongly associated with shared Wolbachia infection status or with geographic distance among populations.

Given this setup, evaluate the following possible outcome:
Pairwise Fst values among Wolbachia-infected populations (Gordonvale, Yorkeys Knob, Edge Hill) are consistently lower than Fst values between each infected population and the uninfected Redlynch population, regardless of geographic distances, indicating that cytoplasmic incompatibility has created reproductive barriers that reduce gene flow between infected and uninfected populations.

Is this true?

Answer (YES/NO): NO